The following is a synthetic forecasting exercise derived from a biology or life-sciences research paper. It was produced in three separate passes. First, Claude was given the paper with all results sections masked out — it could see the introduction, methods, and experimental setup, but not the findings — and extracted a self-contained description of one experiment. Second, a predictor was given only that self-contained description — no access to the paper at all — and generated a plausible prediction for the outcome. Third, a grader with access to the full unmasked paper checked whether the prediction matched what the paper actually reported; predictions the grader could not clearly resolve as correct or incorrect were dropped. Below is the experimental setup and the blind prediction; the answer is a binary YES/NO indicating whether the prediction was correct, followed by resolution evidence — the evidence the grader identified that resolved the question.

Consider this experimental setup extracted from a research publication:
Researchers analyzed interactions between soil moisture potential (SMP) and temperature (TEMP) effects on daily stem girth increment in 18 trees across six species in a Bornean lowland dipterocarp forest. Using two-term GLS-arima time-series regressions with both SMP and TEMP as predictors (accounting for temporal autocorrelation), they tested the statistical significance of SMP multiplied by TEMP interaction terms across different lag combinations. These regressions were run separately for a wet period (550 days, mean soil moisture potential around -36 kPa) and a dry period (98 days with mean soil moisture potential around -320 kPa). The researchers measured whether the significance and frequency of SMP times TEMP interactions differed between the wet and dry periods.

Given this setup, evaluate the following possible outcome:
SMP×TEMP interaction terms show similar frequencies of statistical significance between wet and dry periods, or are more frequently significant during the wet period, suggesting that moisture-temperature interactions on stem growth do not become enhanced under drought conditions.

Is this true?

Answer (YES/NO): NO